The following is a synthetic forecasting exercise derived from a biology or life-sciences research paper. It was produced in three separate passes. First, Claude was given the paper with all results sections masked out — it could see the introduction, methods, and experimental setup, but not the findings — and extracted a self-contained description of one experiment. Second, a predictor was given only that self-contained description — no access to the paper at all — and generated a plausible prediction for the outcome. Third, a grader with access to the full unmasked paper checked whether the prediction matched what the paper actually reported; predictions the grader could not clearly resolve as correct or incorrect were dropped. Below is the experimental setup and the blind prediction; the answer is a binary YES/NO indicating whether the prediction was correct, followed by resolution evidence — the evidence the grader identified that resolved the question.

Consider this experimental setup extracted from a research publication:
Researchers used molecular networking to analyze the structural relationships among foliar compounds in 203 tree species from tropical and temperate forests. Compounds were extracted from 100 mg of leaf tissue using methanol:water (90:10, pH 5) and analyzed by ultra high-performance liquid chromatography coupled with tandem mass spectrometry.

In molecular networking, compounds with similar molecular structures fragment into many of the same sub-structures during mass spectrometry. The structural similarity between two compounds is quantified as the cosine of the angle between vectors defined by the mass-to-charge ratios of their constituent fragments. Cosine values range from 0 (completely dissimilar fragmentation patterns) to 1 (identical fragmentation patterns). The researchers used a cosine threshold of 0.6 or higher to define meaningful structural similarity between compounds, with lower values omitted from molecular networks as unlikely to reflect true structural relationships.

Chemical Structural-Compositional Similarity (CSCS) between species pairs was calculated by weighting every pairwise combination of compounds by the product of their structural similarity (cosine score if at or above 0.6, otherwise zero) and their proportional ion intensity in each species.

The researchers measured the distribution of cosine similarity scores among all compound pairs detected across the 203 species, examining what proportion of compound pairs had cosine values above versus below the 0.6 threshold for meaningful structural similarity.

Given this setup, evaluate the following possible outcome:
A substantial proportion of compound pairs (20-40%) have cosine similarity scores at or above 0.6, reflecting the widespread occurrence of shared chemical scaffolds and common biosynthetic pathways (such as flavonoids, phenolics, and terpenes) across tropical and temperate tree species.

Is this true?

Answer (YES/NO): NO